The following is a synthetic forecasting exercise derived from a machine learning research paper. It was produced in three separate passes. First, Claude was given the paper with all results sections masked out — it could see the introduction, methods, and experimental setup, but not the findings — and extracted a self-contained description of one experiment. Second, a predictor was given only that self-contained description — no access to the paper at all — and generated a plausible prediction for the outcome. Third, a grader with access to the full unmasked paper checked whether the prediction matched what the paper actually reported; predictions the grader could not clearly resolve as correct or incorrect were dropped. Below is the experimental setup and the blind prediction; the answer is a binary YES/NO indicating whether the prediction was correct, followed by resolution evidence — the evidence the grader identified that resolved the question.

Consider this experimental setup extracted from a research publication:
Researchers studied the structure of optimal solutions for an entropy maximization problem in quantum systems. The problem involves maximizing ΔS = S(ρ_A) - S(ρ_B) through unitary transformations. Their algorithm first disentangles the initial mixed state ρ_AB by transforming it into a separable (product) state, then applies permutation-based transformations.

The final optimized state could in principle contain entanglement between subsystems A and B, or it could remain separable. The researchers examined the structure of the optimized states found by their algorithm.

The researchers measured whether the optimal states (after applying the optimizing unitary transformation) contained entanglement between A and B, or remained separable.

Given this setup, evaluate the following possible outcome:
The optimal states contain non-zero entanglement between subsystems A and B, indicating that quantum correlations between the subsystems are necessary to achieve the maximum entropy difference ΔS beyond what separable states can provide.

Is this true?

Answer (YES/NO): NO